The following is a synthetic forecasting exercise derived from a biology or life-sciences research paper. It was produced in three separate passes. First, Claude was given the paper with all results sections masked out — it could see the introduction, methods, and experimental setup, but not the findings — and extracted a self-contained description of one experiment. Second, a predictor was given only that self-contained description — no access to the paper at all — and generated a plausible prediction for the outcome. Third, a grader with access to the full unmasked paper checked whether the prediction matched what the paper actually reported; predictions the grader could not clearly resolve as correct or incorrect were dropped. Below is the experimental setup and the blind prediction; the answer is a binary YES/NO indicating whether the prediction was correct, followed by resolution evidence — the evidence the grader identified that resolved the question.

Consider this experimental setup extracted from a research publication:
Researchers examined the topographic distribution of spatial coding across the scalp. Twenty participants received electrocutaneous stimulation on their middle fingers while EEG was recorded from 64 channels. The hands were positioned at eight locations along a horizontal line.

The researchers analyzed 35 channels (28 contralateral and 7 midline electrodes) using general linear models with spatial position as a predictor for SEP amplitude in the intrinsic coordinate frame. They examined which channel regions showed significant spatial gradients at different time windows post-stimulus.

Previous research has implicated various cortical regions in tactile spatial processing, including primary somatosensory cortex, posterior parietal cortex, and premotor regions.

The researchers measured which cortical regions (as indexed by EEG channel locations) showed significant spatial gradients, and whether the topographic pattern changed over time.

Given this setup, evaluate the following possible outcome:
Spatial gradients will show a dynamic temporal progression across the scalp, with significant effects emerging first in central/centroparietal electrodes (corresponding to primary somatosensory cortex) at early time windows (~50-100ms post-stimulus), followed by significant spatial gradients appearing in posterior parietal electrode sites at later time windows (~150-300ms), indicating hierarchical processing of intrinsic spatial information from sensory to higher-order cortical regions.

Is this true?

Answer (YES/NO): NO